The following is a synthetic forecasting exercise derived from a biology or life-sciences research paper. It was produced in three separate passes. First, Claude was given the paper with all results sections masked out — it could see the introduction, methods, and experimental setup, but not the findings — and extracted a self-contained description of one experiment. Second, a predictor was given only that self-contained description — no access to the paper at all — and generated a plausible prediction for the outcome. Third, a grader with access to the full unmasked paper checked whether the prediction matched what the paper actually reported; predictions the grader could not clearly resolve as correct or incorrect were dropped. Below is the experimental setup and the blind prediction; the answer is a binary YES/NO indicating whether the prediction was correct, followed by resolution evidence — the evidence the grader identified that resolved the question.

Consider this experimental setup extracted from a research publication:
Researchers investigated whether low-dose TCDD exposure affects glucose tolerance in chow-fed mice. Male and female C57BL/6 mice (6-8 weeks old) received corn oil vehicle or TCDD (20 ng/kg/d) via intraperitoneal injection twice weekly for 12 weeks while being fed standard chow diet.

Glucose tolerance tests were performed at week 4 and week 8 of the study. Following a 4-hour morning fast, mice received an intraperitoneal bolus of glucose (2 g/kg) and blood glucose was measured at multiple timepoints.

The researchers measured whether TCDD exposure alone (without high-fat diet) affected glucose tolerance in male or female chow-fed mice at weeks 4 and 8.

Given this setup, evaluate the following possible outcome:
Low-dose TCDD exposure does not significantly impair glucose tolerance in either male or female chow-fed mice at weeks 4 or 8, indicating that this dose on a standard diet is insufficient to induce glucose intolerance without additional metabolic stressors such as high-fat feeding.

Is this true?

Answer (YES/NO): YES